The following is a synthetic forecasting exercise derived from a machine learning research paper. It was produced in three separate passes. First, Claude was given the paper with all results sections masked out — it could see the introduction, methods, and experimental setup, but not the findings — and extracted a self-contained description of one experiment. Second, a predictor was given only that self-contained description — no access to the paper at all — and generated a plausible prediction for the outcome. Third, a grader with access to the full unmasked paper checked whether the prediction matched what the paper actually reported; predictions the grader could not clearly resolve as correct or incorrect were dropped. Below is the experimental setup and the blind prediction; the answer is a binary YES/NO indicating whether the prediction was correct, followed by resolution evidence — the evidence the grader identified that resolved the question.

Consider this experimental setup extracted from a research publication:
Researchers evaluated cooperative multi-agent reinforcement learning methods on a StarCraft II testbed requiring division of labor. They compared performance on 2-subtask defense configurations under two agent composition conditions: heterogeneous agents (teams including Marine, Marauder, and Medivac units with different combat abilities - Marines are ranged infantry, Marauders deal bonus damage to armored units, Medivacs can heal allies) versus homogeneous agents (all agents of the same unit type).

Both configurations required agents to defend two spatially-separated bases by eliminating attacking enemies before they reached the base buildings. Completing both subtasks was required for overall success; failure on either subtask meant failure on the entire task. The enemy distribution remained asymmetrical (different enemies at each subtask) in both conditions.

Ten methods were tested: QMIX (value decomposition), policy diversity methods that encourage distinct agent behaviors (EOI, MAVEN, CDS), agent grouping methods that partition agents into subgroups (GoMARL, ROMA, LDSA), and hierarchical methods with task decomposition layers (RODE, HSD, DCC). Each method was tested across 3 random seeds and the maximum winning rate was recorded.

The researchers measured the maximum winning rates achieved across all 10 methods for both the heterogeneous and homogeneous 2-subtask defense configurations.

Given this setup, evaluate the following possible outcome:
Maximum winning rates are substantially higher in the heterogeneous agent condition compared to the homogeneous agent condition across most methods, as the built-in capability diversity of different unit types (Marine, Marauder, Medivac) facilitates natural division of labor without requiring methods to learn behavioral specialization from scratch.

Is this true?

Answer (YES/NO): NO